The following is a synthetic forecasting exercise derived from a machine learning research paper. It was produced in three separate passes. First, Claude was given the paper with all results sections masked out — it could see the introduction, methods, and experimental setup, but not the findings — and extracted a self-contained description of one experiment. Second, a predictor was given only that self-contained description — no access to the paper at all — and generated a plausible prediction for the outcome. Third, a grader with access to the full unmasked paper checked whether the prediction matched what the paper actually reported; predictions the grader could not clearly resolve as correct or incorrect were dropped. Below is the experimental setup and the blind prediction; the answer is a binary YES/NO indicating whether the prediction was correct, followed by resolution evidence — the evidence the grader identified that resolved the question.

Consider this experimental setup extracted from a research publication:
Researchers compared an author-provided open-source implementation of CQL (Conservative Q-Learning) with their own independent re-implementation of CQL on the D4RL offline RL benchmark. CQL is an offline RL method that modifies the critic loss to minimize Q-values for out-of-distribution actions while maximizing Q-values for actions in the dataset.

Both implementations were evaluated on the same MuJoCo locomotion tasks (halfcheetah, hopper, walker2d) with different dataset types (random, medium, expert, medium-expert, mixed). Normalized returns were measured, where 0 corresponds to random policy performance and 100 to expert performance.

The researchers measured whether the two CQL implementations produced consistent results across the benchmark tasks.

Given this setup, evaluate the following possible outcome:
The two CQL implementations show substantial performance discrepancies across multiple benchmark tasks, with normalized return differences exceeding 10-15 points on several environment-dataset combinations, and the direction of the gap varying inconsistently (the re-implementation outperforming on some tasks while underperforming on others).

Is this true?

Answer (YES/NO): YES